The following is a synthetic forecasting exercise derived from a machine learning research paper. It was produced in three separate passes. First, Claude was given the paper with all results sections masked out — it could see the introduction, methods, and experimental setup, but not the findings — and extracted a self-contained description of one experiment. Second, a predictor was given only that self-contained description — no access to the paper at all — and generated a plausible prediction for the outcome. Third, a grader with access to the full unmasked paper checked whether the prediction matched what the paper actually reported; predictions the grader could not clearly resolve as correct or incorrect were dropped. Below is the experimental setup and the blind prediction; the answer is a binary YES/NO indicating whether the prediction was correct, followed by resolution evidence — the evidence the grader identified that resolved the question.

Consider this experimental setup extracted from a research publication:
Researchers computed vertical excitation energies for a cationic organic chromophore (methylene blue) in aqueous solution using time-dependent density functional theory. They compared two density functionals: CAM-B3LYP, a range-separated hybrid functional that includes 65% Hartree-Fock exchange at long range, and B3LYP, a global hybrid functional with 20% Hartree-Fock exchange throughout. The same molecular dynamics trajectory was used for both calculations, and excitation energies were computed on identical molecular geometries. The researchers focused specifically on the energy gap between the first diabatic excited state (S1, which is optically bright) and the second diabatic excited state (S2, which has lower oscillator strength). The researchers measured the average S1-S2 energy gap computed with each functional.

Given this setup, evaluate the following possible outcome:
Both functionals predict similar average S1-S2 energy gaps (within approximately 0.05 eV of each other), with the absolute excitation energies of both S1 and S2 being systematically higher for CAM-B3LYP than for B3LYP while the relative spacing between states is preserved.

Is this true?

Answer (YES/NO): NO